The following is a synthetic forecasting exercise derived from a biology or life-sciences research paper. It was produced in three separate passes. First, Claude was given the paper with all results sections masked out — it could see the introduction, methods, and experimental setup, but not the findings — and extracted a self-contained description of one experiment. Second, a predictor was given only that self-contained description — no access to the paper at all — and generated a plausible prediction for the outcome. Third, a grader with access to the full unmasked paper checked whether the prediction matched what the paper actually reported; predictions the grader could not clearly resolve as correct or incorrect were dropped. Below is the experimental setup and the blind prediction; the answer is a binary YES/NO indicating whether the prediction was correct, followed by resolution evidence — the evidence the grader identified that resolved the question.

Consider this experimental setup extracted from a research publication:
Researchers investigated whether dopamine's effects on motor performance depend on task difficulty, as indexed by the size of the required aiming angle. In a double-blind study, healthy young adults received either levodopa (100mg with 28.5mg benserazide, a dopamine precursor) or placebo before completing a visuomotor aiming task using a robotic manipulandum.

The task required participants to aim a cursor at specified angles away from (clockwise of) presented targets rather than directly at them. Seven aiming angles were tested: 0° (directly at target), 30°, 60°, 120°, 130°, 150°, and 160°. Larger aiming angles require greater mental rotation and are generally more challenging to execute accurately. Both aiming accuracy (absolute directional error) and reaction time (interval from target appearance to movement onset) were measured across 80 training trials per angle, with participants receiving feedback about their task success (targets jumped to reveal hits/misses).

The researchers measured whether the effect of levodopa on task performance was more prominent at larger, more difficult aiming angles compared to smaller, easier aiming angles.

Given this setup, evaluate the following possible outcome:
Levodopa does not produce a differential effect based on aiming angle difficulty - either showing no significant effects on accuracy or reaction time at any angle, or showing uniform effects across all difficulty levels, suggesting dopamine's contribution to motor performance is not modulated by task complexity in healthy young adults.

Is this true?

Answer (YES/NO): NO